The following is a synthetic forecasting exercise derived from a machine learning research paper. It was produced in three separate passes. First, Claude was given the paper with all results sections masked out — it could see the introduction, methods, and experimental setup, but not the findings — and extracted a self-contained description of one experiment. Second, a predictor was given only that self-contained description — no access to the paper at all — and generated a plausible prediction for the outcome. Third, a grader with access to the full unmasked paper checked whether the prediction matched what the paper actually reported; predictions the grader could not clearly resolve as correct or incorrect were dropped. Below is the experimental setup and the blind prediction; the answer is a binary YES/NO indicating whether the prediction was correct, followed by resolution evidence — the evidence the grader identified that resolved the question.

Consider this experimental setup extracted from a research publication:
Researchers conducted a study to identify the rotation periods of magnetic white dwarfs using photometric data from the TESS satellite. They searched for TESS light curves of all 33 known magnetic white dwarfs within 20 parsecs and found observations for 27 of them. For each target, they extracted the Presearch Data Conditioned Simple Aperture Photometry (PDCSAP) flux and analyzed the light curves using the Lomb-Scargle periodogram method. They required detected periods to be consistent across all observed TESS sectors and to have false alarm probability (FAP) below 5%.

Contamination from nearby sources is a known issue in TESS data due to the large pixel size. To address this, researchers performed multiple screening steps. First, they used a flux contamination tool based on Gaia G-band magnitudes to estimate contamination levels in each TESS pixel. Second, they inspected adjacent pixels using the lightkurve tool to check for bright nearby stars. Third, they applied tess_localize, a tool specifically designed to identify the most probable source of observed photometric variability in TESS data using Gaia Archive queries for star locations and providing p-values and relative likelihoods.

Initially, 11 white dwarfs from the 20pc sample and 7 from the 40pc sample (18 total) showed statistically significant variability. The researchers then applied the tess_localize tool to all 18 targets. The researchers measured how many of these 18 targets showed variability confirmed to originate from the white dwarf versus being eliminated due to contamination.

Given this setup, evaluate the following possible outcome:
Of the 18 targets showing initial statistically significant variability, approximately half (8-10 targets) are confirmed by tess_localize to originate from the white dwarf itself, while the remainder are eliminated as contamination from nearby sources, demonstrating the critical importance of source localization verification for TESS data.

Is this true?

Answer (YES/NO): YES